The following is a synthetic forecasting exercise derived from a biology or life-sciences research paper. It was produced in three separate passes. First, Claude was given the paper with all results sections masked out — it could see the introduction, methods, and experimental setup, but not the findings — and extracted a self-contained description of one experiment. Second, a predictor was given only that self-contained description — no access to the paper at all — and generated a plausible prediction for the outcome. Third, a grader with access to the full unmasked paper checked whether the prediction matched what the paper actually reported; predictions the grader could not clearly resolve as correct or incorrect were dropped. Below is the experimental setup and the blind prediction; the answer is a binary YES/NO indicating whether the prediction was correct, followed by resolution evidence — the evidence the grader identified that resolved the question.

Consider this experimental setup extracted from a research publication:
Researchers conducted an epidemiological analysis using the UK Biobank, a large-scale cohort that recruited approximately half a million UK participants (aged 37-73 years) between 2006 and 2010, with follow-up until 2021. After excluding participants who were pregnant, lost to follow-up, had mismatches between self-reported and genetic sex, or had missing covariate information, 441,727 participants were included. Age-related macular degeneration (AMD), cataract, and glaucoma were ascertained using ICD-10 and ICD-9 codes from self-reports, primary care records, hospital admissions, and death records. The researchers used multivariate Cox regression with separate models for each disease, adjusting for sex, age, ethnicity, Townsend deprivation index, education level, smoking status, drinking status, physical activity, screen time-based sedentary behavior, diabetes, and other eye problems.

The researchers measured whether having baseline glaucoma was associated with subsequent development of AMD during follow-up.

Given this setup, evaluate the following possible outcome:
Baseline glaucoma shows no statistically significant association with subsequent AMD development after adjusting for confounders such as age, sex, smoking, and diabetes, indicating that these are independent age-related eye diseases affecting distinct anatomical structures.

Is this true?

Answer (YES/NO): NO